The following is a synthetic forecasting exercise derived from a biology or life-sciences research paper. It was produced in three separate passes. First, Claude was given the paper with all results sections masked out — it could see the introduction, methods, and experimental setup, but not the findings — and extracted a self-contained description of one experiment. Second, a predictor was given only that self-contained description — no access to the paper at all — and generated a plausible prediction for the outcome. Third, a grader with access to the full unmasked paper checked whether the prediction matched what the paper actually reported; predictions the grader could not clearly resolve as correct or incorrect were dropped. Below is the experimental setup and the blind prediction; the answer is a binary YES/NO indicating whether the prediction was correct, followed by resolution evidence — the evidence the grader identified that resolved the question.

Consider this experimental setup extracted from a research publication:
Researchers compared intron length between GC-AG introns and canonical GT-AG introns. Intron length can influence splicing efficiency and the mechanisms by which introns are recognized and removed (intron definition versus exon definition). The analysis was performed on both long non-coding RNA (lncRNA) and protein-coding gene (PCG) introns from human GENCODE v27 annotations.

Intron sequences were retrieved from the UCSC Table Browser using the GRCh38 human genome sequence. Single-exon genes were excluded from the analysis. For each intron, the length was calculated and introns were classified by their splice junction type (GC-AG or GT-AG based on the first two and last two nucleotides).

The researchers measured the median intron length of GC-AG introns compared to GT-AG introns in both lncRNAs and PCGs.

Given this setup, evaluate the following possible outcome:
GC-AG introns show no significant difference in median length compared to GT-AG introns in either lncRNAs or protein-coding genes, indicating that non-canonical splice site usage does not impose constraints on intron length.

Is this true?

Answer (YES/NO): NO